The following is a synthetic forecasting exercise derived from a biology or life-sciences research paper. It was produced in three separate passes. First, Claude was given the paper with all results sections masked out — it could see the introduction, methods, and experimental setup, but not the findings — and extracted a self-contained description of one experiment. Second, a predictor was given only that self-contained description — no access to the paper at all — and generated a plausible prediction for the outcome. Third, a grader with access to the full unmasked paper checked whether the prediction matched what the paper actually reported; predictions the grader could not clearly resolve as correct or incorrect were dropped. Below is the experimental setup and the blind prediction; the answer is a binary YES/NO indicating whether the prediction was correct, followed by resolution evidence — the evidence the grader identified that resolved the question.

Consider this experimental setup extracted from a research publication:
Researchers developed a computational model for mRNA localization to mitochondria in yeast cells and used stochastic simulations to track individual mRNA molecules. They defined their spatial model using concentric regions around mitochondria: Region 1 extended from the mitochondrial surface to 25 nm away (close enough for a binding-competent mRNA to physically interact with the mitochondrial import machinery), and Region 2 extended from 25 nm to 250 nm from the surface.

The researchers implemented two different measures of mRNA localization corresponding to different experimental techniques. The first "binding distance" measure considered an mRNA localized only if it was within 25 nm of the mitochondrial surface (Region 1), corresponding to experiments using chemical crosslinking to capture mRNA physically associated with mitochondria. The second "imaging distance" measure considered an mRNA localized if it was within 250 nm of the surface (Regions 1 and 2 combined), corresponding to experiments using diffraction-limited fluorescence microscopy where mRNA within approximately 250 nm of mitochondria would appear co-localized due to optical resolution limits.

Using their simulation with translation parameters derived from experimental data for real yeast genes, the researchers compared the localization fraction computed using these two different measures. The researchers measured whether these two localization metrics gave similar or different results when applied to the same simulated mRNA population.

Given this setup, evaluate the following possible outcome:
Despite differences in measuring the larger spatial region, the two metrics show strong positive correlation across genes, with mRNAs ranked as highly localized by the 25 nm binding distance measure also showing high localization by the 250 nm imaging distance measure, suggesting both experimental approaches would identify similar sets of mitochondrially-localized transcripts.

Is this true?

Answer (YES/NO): YES